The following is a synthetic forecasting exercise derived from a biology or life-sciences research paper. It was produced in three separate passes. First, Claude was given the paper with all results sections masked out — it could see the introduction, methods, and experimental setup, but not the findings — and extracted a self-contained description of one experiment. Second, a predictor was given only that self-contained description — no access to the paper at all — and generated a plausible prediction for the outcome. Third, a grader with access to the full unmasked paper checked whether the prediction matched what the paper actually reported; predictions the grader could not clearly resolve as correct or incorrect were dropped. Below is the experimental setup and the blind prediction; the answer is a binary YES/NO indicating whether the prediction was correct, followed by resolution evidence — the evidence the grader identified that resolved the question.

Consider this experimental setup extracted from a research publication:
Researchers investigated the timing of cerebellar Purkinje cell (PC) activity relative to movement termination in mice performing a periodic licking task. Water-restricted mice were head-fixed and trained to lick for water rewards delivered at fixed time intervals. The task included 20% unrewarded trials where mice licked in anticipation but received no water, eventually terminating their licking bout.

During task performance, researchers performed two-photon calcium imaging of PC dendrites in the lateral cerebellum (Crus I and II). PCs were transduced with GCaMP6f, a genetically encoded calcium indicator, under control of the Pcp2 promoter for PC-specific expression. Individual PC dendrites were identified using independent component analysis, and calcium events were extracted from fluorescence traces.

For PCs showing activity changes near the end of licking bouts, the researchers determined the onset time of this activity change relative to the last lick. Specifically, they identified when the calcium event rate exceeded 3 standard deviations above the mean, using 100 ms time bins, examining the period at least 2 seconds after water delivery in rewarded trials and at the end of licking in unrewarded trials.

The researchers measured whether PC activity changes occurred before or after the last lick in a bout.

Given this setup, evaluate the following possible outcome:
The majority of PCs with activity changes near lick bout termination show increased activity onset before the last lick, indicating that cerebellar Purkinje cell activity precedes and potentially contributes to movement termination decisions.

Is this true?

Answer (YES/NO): NO